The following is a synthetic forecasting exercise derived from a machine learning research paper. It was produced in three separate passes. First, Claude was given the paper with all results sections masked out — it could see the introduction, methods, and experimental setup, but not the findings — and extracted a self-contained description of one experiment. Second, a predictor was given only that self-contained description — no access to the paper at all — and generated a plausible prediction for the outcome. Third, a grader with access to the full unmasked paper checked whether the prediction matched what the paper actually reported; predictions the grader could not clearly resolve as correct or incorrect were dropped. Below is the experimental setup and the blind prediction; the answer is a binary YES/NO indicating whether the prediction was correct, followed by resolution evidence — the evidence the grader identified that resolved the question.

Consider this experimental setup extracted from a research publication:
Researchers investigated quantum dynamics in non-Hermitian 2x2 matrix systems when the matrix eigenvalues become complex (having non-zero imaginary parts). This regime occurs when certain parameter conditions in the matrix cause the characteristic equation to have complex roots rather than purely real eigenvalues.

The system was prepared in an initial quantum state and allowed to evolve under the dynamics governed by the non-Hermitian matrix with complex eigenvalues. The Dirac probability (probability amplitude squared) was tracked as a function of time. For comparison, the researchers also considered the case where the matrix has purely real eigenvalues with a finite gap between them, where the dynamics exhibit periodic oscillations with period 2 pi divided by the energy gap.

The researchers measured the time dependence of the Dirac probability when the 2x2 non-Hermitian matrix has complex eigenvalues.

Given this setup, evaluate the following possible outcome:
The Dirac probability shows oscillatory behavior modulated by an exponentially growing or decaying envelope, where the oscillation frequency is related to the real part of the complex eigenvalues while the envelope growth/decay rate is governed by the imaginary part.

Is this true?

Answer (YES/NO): NO